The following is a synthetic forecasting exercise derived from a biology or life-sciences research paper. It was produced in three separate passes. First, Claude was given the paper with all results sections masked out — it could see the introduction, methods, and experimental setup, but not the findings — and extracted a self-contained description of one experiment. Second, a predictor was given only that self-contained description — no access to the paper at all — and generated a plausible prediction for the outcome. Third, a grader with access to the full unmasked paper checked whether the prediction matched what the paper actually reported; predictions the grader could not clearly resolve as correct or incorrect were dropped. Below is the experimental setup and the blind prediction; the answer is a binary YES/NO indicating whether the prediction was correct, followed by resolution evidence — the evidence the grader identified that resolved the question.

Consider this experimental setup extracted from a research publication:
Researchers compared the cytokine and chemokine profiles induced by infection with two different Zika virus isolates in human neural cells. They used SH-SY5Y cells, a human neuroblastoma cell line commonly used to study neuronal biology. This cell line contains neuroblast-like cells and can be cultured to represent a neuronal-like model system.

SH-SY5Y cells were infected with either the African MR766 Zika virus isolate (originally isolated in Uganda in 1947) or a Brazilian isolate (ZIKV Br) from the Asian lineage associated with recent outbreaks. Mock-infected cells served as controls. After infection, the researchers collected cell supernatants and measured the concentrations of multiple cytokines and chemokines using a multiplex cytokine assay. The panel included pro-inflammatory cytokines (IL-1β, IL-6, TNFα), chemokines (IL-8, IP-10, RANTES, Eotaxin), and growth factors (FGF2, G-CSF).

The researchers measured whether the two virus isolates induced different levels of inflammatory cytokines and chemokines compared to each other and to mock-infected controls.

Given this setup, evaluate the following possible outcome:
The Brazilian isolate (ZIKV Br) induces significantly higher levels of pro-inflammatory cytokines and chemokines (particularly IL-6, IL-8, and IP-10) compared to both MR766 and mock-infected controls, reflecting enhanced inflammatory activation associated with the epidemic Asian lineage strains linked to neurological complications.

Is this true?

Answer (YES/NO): NO